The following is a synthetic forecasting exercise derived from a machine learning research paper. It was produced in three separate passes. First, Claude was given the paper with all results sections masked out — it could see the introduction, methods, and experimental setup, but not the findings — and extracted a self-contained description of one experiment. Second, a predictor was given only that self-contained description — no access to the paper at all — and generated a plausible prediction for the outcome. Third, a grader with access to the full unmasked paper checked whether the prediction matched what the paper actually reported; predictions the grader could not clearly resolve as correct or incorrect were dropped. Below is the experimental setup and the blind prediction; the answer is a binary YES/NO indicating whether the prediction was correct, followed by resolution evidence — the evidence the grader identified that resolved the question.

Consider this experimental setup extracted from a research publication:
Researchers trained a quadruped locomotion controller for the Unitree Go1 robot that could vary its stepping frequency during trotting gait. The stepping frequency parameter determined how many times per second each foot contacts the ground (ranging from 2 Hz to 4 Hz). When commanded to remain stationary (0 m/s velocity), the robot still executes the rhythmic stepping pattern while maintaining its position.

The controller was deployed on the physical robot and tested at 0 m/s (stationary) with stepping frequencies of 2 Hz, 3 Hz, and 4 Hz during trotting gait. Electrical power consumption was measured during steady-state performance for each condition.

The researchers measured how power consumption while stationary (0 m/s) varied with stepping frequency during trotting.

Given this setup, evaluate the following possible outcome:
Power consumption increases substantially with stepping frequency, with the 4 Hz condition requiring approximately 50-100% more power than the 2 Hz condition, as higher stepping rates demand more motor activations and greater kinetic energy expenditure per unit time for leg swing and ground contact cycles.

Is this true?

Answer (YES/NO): NO